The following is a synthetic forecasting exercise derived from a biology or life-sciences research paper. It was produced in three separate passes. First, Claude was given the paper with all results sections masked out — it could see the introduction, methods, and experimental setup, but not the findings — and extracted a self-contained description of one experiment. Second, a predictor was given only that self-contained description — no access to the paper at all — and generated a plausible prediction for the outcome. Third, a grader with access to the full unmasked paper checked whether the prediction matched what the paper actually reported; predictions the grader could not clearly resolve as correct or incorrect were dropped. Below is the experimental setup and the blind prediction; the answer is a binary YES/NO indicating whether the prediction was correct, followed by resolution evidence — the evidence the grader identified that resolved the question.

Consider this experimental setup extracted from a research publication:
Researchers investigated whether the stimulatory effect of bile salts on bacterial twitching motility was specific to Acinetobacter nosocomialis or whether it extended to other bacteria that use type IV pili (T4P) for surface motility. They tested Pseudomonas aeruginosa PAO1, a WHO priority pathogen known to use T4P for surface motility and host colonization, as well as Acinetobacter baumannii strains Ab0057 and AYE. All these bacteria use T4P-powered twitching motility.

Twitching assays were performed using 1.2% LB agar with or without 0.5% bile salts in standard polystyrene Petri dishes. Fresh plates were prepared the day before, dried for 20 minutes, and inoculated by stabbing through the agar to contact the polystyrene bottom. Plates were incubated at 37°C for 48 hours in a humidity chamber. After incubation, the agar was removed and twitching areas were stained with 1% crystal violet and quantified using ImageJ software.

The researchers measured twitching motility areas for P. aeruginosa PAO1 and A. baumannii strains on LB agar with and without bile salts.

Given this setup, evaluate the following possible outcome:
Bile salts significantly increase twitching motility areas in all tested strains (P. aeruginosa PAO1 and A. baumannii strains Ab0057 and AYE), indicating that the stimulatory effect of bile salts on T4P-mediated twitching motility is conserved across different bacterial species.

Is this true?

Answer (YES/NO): YES